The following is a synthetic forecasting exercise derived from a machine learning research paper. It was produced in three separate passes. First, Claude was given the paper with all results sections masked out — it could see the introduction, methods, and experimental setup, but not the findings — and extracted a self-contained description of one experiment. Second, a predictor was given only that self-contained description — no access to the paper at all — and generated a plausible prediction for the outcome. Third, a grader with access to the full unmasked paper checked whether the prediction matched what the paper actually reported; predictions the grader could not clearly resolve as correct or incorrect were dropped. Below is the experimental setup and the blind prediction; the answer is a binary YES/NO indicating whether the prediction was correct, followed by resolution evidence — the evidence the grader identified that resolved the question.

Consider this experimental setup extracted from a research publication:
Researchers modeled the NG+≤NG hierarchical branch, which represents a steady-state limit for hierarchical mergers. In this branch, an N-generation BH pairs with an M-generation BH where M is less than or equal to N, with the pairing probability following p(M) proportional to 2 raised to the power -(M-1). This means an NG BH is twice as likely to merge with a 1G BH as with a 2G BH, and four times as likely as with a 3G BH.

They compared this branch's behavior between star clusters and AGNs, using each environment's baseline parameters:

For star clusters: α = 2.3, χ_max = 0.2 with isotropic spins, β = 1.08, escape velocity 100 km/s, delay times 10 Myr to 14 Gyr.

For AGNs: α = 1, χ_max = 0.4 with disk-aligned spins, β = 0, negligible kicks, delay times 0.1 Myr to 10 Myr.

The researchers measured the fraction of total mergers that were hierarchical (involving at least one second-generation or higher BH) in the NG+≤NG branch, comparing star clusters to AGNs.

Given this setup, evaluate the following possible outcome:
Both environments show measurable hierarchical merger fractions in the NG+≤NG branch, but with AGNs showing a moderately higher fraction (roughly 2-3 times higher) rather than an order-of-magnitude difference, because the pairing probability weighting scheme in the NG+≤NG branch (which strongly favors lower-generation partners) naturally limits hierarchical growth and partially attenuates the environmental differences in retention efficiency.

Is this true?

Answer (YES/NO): NO